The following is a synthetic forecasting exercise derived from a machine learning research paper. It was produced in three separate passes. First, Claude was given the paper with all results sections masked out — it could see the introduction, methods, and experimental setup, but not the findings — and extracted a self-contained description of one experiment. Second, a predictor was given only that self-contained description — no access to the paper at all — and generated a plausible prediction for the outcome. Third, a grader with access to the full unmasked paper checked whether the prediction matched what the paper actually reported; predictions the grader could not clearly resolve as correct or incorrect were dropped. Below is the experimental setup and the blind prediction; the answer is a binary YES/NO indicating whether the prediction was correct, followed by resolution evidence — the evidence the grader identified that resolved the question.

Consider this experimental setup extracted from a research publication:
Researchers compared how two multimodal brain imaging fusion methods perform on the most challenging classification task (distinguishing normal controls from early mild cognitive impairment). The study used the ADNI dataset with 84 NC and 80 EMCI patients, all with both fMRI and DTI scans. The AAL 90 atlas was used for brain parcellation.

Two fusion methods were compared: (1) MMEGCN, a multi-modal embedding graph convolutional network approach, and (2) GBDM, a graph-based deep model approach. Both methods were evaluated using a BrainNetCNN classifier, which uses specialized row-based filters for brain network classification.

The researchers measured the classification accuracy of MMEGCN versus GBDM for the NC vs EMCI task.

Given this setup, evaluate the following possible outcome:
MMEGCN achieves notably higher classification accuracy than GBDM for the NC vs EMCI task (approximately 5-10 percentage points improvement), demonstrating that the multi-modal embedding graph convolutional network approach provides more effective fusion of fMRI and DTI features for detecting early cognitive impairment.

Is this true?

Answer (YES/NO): NO